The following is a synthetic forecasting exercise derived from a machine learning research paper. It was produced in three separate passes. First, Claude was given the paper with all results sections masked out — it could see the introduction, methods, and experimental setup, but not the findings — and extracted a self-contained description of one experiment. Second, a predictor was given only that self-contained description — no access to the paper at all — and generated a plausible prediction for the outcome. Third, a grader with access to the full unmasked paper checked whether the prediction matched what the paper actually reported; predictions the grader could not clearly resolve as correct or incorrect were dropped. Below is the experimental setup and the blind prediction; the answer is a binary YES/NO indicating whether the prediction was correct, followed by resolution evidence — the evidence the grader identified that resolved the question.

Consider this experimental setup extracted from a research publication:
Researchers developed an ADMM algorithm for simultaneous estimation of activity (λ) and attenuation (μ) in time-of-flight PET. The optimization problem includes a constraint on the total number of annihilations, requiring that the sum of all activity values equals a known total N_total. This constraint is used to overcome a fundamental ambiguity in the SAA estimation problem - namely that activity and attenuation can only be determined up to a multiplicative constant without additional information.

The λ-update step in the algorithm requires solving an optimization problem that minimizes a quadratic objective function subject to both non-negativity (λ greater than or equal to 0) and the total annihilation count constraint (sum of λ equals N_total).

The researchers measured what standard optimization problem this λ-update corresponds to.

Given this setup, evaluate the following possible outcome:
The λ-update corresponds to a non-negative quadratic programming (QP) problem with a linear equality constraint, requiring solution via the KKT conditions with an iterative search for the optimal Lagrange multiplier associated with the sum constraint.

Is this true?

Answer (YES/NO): NO